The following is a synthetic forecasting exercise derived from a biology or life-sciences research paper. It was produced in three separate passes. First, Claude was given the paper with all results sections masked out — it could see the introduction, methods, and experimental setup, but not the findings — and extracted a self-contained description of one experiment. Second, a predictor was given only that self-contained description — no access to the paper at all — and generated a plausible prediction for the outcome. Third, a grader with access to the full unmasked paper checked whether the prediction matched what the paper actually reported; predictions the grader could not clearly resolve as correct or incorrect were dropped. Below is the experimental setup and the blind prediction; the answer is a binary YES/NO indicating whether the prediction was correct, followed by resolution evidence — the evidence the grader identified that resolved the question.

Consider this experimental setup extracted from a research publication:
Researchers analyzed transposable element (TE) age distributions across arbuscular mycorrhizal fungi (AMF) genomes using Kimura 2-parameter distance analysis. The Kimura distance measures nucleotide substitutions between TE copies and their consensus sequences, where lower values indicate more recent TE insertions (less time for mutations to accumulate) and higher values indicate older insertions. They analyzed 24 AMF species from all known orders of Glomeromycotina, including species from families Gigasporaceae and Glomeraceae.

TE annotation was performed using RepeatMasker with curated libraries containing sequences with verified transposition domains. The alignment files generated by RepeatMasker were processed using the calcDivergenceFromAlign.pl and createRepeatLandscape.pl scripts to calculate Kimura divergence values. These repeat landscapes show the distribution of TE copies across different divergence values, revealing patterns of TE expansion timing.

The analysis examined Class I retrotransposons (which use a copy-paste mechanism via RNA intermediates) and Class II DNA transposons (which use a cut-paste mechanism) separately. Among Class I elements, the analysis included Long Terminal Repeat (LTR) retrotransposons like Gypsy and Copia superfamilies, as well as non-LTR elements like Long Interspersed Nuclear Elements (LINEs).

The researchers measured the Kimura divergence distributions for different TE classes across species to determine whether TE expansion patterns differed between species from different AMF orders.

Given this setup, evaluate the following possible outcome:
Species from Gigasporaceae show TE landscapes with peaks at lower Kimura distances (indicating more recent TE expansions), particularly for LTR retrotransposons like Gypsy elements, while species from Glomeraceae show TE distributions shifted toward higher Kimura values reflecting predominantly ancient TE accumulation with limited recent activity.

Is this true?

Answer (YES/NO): NO